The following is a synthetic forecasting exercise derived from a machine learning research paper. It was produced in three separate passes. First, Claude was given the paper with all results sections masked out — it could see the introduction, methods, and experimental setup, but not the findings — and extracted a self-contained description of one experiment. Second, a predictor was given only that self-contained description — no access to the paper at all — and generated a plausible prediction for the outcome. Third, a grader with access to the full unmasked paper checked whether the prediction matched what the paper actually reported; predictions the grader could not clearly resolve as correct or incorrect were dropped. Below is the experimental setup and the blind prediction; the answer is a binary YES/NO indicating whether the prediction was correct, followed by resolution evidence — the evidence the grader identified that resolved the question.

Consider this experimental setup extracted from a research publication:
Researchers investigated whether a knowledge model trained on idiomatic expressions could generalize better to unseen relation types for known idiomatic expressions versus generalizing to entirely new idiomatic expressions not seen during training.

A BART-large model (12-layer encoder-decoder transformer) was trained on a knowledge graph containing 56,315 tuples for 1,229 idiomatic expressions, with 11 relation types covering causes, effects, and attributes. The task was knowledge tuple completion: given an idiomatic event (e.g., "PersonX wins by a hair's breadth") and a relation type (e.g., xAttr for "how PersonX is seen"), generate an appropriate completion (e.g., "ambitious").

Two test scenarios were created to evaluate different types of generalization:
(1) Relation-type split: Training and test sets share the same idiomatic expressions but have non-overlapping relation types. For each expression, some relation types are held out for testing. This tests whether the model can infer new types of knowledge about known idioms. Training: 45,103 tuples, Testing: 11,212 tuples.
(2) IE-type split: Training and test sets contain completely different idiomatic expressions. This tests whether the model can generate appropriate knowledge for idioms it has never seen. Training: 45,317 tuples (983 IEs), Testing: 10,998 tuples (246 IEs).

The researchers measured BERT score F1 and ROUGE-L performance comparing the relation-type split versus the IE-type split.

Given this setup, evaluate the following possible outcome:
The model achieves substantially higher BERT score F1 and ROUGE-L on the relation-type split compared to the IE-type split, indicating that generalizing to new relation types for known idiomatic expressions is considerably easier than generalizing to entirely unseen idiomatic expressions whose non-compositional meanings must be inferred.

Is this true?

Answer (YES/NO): NO